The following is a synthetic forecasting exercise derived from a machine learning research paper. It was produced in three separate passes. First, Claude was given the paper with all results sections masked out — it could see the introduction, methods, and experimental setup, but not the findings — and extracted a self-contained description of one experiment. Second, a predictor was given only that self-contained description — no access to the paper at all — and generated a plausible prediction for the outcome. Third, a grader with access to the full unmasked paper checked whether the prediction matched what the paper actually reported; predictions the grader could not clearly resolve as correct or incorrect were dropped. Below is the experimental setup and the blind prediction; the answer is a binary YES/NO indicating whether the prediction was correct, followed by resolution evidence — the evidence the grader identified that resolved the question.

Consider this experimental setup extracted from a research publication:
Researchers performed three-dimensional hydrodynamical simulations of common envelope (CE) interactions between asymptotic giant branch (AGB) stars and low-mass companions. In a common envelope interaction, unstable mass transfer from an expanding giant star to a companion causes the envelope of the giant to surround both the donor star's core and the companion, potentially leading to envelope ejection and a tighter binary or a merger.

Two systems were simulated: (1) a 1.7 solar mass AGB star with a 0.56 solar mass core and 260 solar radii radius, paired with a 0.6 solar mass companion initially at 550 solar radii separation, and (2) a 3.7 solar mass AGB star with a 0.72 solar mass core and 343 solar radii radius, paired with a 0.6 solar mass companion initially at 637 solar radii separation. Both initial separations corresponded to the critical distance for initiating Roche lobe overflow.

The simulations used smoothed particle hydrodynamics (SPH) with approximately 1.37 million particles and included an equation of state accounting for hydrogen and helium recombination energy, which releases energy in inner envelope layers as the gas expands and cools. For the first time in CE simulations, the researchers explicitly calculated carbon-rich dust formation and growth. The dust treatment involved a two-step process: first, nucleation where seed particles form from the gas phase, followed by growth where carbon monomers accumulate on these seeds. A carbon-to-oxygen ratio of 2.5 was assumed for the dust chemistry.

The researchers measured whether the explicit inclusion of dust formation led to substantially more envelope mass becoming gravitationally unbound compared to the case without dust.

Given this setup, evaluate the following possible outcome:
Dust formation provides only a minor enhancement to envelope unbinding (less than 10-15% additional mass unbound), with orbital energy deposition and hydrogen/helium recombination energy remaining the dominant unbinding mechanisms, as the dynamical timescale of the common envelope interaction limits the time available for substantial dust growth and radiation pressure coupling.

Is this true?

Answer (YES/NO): NO